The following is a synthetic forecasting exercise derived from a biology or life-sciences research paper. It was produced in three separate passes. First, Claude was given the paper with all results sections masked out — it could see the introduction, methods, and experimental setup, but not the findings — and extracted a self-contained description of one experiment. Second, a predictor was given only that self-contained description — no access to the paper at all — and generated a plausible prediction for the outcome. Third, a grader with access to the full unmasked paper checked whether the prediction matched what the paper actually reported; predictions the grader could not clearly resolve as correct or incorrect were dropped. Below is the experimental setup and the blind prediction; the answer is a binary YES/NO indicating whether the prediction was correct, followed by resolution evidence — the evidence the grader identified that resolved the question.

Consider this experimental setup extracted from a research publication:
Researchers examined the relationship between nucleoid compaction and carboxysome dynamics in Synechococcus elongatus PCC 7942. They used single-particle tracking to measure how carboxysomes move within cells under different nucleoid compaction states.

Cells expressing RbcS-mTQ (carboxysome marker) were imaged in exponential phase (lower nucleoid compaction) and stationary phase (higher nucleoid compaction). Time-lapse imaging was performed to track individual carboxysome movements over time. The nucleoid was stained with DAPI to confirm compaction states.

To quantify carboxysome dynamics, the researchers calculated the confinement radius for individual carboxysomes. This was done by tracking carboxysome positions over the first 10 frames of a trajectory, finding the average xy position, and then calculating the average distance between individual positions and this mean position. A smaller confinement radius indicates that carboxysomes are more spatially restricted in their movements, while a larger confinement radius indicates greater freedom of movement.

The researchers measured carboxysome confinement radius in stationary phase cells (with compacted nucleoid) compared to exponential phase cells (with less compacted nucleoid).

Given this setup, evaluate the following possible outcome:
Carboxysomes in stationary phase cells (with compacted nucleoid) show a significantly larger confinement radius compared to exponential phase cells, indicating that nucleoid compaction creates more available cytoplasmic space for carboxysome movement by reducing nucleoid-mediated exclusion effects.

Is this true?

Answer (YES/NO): NO